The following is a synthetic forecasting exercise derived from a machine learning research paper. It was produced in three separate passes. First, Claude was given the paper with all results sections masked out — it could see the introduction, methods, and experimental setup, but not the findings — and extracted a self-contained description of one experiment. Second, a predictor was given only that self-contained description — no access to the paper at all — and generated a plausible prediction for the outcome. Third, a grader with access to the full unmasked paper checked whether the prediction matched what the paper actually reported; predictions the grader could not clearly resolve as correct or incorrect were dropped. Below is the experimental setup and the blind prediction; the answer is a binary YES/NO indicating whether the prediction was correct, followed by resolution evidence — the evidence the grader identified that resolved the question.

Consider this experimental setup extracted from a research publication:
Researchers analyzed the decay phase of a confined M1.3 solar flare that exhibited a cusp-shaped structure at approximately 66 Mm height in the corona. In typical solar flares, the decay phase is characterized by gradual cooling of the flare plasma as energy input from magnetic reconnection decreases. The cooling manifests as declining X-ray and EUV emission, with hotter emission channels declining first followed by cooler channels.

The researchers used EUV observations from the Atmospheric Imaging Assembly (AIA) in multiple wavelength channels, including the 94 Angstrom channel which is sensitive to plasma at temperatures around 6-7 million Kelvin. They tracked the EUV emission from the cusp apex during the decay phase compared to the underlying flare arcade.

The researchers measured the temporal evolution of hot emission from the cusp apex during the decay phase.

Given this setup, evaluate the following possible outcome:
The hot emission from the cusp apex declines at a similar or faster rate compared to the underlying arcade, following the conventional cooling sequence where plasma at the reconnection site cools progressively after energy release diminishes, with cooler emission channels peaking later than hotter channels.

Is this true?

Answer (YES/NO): NO